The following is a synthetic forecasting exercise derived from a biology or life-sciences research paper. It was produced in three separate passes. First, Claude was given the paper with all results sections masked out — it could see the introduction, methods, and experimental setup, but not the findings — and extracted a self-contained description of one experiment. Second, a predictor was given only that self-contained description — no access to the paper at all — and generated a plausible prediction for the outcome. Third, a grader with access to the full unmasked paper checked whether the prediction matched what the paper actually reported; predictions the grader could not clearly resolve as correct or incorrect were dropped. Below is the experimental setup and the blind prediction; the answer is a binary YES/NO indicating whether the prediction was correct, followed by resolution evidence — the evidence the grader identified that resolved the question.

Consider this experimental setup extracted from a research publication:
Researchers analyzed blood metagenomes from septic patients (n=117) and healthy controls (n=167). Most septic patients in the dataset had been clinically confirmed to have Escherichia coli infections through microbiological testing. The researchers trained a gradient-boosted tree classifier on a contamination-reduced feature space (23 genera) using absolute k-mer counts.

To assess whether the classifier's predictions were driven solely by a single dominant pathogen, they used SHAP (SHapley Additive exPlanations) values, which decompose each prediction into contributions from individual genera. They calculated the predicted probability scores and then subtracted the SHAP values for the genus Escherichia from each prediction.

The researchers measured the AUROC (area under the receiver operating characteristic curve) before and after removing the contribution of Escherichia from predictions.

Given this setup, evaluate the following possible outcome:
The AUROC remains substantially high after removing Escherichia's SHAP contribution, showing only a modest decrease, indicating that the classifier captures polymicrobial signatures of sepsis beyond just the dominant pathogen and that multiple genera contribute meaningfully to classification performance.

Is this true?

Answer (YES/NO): YES